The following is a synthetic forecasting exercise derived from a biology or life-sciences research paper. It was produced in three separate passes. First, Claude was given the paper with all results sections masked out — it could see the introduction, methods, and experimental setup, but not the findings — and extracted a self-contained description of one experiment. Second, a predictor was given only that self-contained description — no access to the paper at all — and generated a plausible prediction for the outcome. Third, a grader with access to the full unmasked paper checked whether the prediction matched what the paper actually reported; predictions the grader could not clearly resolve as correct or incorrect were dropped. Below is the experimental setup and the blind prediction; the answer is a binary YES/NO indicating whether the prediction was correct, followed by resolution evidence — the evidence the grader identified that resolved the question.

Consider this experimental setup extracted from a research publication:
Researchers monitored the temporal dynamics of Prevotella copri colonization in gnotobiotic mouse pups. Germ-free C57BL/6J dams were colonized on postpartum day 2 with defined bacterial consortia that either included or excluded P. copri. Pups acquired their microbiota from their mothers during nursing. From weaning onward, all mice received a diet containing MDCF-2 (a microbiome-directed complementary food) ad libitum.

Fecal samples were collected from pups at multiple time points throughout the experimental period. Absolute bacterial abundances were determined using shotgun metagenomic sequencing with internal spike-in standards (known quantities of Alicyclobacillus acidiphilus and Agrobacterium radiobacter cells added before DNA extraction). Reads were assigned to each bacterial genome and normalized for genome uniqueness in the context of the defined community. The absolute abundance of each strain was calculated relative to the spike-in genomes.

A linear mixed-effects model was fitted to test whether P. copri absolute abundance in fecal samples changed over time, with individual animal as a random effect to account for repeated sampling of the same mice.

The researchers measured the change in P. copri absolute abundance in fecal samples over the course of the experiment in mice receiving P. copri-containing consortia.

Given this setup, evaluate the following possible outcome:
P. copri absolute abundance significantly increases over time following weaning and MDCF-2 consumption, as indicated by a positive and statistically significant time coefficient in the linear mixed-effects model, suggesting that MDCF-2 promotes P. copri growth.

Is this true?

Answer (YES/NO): NO